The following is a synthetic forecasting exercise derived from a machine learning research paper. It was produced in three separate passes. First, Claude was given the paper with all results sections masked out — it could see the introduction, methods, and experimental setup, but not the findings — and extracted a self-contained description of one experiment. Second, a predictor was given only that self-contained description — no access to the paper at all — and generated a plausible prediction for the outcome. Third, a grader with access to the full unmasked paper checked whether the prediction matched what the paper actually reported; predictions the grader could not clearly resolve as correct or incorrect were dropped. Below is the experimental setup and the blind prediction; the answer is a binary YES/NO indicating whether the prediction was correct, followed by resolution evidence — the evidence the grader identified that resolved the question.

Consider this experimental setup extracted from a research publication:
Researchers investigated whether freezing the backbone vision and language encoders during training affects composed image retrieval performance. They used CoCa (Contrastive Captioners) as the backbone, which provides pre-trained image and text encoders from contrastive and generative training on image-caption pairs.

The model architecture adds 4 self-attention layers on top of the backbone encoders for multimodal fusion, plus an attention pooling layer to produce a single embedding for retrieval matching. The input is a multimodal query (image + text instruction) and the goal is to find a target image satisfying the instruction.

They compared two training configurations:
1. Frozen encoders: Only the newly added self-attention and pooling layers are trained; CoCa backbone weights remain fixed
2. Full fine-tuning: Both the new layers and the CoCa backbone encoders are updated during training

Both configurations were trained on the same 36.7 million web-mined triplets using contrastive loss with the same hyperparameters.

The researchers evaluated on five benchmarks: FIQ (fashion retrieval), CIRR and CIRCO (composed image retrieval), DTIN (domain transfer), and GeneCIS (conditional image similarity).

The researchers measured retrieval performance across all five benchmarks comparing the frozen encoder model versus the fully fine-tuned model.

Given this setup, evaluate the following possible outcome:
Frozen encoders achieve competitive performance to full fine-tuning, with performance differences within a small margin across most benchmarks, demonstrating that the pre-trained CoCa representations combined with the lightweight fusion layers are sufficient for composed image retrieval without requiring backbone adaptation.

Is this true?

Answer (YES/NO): NO